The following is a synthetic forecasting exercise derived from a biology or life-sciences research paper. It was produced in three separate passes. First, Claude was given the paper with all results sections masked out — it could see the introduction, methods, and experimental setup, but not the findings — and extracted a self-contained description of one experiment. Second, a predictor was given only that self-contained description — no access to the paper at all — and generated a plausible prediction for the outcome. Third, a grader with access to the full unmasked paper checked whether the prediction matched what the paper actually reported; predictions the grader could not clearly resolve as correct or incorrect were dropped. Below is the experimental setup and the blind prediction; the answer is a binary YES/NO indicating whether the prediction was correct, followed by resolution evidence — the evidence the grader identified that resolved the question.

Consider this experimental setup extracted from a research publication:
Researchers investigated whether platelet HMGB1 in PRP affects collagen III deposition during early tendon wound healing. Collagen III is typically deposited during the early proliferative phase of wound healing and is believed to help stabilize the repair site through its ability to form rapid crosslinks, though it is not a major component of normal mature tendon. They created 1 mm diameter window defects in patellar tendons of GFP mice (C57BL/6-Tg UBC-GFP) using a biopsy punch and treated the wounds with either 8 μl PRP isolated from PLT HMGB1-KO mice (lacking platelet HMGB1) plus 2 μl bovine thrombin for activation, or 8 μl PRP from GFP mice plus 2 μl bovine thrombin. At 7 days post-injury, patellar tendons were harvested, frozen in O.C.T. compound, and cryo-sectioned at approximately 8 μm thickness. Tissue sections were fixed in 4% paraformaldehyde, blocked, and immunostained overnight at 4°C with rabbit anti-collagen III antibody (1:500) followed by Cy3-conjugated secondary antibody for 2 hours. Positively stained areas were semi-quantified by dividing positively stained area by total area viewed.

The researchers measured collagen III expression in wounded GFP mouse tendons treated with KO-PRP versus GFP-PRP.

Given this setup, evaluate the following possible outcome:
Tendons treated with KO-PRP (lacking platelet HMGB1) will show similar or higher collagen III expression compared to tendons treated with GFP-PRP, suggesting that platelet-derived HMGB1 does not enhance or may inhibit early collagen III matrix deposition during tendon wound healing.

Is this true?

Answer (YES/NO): NO